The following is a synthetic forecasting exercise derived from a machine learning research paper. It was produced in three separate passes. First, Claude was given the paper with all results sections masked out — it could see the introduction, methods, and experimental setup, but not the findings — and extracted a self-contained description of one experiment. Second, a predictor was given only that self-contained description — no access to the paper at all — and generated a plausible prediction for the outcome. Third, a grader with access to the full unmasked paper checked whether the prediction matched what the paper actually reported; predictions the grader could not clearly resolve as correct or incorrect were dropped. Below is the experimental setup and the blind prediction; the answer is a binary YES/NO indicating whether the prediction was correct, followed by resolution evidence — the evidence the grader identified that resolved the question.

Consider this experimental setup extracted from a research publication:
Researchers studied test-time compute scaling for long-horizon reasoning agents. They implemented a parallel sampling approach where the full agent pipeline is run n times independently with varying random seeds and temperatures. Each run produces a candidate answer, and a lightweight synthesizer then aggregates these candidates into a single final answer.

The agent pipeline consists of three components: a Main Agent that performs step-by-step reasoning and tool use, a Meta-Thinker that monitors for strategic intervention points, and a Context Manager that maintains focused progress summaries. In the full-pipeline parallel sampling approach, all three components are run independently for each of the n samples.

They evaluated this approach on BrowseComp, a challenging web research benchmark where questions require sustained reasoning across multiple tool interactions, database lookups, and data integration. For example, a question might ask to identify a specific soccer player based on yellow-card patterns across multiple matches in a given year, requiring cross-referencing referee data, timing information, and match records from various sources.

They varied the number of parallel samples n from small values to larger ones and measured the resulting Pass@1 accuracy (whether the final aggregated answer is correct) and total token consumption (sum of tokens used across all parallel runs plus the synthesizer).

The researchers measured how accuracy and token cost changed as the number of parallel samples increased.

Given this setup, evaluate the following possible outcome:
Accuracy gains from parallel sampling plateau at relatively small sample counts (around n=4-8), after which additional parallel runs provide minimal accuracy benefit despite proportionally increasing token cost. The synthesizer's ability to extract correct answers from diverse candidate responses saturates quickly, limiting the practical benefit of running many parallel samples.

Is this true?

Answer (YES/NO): YES